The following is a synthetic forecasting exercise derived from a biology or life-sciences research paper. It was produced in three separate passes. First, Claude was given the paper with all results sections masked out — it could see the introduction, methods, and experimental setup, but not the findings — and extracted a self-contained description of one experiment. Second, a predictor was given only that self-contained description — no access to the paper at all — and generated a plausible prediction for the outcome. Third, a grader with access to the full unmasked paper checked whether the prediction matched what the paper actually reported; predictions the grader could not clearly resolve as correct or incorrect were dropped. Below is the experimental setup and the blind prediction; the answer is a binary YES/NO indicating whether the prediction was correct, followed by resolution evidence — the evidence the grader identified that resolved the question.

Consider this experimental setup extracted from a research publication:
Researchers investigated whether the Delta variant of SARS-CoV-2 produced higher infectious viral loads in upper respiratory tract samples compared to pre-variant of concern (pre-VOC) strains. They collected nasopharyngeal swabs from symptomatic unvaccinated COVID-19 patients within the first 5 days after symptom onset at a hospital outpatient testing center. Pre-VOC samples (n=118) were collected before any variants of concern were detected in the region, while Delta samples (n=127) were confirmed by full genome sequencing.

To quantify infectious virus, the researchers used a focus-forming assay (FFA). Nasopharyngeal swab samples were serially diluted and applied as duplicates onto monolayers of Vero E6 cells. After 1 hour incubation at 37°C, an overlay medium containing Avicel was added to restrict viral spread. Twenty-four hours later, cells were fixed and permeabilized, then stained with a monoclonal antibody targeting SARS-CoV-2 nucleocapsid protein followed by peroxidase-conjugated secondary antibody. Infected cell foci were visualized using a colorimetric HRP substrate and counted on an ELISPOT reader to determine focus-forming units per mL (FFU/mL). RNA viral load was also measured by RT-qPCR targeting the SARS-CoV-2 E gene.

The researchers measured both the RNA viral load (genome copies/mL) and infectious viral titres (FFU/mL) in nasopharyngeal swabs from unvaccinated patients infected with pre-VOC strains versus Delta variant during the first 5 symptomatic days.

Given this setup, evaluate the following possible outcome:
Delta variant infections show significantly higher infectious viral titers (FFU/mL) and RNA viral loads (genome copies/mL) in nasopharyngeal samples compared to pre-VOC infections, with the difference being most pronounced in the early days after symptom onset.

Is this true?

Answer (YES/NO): NO